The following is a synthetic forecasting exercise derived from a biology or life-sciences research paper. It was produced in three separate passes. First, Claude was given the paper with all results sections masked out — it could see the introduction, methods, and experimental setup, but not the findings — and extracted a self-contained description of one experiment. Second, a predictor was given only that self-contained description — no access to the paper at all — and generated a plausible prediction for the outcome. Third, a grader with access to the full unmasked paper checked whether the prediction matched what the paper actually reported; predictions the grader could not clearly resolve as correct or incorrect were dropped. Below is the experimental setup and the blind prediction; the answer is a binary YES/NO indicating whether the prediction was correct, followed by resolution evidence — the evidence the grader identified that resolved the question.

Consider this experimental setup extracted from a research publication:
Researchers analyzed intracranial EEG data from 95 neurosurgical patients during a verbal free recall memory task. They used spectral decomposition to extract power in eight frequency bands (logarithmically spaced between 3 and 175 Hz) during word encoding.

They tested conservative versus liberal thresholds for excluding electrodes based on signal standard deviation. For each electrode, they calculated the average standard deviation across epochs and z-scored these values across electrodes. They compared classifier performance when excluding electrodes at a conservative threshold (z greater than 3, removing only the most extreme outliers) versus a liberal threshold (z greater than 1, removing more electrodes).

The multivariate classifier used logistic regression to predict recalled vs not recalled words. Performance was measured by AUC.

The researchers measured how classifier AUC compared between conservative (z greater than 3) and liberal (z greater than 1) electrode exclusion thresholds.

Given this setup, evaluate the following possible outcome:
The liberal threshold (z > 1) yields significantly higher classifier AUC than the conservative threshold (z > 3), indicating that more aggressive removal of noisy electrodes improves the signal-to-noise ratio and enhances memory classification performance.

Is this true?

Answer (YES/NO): NO